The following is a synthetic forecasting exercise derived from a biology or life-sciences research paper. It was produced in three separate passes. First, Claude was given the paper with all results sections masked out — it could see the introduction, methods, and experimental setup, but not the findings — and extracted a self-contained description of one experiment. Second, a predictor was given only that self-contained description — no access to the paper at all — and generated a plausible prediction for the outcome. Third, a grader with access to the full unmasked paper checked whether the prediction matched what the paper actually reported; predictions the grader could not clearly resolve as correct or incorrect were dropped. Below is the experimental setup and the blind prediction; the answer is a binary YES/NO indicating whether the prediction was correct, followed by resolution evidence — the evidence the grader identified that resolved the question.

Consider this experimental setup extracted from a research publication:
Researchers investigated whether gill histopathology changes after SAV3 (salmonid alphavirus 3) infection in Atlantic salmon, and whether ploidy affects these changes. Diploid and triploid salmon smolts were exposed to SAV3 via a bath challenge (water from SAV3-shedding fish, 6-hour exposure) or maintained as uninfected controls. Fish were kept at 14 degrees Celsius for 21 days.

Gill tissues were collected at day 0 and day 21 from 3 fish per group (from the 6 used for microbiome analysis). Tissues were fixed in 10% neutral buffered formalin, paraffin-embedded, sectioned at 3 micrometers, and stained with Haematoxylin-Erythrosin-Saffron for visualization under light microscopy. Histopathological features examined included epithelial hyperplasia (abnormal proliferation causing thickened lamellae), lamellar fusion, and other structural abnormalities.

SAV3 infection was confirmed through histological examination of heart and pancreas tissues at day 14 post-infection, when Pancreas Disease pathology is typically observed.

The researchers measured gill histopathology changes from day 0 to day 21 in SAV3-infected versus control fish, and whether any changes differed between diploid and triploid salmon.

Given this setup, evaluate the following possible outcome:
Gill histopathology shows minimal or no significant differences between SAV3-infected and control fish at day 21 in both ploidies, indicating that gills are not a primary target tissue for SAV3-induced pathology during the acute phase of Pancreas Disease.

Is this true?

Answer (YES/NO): NO